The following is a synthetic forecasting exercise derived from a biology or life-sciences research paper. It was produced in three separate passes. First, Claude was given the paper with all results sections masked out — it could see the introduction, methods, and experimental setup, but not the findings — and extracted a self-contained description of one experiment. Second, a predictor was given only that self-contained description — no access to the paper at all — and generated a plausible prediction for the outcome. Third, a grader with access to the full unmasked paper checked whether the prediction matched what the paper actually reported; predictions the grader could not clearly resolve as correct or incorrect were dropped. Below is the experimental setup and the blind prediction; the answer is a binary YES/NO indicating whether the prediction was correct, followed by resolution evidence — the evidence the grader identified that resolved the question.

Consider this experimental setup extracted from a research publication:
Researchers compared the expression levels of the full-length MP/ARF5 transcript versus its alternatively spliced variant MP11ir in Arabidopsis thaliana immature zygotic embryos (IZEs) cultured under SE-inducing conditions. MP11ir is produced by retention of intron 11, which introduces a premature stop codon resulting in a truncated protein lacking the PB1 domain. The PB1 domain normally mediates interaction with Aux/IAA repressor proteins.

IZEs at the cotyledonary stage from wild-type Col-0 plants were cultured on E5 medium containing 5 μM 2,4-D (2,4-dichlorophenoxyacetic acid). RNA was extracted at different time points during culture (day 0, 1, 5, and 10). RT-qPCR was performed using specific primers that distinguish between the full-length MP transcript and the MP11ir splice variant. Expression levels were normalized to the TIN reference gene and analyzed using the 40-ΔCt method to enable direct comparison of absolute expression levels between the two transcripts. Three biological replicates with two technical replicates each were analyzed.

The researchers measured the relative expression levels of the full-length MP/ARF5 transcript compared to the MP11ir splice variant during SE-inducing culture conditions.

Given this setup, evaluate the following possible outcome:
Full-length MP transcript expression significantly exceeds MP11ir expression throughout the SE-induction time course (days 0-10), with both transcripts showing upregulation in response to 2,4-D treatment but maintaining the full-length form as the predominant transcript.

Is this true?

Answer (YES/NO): YES